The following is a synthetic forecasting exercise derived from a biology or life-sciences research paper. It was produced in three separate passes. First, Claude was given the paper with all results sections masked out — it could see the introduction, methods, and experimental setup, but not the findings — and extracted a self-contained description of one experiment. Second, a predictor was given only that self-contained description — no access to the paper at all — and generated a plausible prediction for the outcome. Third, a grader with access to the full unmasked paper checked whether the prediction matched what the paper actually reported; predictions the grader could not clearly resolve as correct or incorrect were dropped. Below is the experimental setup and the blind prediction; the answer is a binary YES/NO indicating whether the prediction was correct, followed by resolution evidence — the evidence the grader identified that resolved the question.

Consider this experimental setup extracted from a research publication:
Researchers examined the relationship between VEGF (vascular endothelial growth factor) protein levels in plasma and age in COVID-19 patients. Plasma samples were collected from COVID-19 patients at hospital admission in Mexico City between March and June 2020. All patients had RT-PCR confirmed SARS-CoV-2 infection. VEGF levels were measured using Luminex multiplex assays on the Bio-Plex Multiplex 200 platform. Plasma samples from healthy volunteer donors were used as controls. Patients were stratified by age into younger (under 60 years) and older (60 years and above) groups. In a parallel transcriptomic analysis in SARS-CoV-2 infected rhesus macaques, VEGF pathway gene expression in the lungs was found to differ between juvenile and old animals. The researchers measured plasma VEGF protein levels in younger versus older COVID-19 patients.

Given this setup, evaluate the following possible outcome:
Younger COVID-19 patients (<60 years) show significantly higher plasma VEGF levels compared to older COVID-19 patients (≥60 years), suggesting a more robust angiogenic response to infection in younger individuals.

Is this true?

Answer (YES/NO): NO